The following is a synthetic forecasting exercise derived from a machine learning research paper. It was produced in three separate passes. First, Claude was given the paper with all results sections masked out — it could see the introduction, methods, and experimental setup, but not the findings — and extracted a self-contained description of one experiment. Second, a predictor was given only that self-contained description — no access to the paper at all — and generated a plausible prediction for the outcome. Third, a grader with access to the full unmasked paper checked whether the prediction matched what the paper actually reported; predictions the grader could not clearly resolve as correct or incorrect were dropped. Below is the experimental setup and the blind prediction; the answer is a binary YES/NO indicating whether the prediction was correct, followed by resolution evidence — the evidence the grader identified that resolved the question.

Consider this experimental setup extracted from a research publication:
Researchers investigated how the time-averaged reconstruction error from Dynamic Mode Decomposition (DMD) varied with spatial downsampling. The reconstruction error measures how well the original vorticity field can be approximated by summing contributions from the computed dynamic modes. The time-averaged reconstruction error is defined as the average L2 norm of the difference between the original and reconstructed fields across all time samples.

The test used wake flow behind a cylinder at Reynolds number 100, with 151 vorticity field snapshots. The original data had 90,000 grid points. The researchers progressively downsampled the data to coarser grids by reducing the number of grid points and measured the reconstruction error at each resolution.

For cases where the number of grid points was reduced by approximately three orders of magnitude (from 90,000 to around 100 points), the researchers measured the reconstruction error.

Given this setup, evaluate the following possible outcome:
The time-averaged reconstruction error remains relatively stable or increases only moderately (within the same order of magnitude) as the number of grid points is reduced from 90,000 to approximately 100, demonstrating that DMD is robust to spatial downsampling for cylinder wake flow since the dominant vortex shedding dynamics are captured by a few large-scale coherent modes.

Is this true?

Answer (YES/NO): NO